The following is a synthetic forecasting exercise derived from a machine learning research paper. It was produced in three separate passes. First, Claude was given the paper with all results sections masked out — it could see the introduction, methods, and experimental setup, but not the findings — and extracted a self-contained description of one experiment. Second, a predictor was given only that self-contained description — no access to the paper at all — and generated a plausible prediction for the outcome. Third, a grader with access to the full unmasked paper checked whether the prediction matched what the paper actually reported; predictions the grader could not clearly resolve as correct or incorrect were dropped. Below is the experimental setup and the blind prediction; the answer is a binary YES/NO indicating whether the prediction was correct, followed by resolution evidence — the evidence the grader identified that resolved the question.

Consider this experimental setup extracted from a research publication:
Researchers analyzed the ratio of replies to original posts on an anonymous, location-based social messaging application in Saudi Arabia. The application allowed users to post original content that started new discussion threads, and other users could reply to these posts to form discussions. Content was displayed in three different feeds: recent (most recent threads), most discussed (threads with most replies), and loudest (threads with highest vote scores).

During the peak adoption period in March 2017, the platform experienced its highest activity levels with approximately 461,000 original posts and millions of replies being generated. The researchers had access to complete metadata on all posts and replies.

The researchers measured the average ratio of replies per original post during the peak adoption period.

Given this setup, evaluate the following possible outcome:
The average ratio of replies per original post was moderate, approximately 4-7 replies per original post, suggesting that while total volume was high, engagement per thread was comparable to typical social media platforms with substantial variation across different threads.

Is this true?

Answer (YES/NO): NO